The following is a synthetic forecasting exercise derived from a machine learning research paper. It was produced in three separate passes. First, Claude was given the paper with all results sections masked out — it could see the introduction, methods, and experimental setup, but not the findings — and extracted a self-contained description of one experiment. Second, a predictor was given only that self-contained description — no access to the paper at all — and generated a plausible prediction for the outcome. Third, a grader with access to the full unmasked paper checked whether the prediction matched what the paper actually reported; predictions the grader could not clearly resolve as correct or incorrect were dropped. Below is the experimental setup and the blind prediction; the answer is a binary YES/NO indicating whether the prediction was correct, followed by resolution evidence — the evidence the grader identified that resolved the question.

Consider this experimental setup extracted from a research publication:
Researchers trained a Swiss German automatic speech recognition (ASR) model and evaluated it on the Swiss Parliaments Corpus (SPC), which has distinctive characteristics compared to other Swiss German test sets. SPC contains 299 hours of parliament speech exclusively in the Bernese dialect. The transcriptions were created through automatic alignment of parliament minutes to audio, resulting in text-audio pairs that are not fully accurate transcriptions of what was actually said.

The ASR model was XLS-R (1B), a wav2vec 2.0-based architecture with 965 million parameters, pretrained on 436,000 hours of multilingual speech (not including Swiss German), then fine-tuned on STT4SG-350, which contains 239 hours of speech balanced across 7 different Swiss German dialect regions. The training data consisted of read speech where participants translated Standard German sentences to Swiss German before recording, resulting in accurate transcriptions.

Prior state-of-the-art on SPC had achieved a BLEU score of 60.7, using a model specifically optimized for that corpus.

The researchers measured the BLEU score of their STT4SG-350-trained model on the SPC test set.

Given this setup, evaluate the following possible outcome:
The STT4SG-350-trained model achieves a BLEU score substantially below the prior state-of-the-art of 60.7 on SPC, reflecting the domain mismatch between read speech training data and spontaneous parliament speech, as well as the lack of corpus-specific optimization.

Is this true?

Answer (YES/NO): YES